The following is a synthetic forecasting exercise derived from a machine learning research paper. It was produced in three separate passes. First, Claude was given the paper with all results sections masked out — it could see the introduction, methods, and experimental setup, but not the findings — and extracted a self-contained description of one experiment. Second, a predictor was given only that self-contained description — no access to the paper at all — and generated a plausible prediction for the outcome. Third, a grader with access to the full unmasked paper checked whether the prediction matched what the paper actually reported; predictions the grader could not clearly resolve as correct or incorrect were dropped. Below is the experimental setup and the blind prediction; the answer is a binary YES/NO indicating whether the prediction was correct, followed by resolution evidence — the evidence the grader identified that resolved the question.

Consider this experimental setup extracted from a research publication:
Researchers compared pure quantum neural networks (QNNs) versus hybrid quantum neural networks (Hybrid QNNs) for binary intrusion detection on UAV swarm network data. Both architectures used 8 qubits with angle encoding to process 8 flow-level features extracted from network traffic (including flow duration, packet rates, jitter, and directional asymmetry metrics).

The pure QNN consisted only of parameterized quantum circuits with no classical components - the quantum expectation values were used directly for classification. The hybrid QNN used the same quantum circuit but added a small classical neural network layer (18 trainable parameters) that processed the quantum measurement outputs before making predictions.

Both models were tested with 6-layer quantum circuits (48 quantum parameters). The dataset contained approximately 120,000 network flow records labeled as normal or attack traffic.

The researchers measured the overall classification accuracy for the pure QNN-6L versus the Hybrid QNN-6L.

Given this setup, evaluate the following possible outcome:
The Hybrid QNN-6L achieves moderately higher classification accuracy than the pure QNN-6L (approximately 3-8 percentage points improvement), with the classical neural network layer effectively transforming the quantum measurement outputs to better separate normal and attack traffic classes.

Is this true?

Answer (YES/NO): NO